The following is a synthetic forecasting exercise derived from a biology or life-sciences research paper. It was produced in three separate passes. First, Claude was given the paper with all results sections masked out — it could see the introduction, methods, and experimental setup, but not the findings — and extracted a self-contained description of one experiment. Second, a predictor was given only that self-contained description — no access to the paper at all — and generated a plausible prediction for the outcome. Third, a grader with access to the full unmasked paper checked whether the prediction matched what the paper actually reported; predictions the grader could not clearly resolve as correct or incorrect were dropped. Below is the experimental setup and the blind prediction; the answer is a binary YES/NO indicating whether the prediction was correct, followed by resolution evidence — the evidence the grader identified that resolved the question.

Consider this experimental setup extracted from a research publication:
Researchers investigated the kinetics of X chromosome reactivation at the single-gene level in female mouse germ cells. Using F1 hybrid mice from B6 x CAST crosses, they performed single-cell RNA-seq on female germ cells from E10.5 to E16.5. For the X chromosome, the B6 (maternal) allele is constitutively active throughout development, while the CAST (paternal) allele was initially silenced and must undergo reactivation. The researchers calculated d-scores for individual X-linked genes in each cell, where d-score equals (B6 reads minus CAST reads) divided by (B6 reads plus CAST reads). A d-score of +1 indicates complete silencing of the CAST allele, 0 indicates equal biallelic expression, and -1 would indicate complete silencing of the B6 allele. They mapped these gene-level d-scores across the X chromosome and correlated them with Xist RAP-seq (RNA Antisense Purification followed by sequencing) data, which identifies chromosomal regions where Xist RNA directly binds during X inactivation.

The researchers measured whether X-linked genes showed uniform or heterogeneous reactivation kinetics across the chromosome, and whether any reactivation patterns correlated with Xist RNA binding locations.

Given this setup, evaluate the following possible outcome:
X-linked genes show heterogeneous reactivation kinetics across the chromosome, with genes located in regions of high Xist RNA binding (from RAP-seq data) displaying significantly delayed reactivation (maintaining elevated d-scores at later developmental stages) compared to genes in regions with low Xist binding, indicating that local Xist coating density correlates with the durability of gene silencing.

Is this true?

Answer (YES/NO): NO